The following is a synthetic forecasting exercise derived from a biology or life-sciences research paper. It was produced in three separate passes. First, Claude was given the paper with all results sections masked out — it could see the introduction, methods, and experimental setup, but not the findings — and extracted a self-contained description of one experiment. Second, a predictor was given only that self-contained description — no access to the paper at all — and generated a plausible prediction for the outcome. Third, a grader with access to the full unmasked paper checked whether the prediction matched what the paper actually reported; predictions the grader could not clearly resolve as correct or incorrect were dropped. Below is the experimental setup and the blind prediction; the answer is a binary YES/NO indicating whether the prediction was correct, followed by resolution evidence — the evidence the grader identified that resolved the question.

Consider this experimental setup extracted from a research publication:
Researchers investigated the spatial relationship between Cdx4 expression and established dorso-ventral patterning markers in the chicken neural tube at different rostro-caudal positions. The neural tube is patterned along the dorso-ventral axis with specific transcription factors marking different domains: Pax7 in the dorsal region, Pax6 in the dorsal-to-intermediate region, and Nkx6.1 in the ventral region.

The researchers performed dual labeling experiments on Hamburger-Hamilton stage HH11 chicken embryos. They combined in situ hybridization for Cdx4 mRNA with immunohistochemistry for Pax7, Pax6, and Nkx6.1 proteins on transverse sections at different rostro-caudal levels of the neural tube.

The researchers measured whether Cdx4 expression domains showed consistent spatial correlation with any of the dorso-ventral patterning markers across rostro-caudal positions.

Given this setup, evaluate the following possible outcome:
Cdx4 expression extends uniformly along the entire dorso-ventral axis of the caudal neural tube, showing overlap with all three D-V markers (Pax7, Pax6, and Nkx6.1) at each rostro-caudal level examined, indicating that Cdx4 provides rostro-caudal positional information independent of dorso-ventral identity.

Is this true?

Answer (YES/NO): NO